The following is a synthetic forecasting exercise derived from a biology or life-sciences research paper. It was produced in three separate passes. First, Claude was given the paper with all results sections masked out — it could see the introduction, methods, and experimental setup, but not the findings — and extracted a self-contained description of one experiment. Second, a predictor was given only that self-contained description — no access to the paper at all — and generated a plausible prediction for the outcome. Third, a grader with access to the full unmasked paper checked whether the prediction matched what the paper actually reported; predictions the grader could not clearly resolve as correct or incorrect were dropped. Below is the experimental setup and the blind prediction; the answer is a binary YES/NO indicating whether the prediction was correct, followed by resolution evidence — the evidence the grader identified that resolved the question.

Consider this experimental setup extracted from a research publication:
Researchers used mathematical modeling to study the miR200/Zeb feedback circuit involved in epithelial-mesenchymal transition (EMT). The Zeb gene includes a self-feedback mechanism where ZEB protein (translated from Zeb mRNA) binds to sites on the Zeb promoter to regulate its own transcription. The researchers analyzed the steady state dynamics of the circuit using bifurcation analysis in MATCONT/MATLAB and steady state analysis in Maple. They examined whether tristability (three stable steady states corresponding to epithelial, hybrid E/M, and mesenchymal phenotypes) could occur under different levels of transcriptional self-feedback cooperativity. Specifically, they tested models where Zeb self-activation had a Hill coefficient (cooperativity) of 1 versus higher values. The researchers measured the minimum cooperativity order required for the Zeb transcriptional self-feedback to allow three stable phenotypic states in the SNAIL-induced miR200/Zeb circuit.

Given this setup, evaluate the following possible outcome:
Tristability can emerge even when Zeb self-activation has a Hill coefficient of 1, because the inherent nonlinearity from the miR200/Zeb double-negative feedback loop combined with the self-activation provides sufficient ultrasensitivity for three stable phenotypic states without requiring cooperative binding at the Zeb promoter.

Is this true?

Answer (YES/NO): NO